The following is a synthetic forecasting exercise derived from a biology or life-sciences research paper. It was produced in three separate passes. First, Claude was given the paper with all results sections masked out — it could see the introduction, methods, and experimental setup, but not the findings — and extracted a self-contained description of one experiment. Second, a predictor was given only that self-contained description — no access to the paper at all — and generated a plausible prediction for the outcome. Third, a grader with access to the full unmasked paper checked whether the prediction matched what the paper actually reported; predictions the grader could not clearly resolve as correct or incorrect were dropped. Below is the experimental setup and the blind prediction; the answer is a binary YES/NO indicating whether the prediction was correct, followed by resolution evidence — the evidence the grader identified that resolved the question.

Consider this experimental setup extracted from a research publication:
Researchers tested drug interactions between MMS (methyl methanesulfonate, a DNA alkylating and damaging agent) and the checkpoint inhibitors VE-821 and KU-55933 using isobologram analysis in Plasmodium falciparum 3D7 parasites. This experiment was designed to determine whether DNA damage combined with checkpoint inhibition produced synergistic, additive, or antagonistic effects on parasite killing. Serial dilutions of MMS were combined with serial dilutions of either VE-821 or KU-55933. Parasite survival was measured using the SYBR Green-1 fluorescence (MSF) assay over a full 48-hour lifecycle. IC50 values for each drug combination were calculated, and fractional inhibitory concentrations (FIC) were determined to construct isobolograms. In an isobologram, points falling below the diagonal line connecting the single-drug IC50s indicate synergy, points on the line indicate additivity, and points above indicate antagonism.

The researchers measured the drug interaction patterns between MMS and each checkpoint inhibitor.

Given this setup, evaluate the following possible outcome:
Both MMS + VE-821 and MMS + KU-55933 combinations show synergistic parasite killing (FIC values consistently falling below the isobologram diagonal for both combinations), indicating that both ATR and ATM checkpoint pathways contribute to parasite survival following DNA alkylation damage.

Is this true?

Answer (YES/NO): YES